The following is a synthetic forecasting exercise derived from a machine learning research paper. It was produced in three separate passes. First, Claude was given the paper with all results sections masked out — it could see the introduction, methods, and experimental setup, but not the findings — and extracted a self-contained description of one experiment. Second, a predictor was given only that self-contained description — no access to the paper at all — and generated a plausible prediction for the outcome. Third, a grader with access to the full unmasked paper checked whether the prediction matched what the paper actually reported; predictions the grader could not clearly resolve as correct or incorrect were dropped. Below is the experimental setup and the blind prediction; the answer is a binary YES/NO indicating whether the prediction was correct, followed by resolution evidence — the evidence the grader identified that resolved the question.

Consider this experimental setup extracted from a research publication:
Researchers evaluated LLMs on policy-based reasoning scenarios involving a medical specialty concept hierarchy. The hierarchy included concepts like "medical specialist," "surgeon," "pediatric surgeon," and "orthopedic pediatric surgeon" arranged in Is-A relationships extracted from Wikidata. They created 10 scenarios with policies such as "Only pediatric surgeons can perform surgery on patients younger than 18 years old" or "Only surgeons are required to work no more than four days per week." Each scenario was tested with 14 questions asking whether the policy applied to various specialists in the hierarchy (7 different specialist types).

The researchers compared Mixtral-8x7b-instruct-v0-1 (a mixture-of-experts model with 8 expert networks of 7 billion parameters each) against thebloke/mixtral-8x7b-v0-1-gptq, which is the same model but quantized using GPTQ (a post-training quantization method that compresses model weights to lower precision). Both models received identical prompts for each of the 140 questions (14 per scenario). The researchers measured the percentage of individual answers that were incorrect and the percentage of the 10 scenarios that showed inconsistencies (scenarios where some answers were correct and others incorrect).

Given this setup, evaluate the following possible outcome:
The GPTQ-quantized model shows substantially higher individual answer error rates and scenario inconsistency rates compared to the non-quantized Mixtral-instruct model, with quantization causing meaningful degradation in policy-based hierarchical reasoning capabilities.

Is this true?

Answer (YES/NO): YES